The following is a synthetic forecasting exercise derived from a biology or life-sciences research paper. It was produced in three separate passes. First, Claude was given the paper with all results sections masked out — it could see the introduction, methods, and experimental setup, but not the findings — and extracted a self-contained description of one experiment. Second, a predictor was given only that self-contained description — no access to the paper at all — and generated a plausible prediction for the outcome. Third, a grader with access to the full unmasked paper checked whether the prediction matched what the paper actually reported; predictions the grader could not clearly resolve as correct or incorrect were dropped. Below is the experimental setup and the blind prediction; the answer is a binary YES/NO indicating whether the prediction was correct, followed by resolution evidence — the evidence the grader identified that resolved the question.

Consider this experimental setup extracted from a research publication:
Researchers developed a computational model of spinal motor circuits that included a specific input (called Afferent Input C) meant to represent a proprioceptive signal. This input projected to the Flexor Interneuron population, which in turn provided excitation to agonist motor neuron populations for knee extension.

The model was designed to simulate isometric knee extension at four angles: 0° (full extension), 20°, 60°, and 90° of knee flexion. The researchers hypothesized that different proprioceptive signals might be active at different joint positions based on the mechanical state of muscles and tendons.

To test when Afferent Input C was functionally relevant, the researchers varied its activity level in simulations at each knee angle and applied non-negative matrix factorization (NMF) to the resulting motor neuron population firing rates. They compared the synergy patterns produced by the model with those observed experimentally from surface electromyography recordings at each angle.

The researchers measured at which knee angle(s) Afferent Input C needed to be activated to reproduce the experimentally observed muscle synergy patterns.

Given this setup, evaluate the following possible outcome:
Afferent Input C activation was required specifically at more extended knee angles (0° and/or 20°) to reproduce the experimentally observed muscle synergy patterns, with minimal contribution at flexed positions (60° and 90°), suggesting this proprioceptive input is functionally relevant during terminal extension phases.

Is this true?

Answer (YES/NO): YES